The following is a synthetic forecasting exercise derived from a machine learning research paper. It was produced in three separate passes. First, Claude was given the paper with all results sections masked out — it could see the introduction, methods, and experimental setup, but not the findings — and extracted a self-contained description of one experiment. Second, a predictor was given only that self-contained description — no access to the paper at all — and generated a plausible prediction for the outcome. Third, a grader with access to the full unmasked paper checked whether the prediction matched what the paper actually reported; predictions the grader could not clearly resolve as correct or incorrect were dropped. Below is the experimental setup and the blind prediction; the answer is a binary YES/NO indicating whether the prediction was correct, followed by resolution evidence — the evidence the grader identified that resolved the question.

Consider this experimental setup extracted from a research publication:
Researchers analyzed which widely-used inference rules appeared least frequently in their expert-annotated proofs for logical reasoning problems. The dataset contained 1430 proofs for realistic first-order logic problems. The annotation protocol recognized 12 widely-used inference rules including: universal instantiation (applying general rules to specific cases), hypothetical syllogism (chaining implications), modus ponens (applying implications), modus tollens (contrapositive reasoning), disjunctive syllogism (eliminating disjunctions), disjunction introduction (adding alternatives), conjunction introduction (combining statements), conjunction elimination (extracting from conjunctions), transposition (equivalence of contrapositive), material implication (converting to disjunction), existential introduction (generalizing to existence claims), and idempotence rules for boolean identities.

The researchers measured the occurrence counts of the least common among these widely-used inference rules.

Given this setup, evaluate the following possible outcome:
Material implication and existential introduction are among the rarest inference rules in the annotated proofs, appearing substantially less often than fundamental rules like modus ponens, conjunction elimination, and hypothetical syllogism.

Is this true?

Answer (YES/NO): NO